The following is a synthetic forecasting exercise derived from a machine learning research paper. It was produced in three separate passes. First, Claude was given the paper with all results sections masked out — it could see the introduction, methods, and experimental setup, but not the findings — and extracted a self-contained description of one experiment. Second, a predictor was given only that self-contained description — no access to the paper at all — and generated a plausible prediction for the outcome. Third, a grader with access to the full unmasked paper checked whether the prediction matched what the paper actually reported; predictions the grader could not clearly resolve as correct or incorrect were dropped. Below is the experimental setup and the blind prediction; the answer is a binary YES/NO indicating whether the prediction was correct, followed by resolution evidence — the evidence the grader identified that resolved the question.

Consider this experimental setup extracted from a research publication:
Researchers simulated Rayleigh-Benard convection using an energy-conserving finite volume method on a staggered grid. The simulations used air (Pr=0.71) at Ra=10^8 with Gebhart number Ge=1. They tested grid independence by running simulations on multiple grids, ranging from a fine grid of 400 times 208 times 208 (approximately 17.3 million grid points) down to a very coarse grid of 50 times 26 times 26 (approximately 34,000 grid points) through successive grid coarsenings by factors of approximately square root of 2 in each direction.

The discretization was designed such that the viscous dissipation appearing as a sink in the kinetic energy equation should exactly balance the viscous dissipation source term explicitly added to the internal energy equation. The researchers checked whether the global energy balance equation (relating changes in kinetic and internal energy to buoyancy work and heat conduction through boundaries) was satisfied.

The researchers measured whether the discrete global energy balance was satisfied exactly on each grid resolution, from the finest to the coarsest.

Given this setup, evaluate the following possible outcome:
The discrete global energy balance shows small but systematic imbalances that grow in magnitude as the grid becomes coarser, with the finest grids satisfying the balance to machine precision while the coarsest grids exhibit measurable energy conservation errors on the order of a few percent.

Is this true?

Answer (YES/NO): NO